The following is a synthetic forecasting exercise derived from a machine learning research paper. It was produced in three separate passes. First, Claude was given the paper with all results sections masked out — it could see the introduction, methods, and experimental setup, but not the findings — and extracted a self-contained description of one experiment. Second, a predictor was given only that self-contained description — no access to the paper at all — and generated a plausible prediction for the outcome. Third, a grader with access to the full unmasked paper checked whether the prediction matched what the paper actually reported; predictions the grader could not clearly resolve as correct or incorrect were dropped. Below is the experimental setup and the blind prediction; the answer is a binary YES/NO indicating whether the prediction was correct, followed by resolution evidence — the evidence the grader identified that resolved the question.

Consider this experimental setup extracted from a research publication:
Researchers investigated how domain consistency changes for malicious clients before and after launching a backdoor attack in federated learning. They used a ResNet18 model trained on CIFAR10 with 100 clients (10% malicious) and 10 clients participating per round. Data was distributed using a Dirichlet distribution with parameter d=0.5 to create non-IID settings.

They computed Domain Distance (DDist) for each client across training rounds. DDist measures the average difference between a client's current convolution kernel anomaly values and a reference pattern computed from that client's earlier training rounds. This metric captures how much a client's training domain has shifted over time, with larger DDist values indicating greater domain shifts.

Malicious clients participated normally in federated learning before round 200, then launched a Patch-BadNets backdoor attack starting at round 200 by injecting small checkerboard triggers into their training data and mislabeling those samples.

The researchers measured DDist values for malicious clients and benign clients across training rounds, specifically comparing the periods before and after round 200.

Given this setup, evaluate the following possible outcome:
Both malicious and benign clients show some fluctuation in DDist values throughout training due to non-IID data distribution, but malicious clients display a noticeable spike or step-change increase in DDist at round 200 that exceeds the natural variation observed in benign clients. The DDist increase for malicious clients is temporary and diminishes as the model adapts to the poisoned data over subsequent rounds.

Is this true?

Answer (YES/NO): NO